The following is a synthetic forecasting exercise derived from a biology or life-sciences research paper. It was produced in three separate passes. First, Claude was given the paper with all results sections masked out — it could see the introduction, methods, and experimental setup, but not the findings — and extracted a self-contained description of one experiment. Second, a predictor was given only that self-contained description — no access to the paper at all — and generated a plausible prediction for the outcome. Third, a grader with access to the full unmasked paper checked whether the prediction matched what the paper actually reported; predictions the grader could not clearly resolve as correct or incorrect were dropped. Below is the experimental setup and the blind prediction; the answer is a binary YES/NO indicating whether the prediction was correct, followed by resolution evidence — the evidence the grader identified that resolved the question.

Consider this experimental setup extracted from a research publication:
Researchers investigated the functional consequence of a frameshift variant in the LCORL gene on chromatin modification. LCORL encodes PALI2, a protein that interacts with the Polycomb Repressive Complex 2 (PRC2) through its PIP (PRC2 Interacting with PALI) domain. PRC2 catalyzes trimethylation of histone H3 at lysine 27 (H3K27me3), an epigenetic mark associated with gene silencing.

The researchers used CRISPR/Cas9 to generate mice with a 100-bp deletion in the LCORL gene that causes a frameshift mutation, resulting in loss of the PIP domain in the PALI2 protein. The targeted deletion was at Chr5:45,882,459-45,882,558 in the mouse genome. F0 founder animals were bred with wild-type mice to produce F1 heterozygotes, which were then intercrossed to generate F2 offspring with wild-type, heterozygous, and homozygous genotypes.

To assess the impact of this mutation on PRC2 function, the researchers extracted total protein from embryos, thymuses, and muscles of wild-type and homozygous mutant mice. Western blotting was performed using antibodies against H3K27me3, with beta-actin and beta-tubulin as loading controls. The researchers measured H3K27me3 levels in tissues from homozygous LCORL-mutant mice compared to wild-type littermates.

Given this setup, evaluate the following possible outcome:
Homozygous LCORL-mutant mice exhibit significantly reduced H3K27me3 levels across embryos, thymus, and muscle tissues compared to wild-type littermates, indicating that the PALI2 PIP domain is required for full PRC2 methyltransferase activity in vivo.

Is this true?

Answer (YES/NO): YES